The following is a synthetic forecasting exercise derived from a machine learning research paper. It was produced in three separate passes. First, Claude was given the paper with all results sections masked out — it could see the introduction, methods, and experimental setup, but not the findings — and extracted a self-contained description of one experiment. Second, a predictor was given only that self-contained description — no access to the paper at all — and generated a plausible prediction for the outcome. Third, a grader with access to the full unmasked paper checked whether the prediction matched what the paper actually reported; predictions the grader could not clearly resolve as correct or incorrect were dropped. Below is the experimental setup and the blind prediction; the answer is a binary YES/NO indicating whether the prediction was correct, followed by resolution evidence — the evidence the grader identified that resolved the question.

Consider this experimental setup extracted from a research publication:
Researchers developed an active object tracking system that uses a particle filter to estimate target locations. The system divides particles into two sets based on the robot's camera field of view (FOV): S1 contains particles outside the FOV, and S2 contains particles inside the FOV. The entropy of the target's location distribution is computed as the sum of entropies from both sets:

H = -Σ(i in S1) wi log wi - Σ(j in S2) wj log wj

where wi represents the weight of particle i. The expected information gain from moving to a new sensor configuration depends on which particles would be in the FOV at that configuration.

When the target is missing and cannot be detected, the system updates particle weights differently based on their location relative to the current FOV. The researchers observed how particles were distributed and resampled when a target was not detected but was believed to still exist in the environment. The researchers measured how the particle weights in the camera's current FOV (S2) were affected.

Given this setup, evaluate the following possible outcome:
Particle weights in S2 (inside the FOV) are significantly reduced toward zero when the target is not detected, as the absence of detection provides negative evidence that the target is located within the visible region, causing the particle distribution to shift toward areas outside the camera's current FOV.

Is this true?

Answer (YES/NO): YES